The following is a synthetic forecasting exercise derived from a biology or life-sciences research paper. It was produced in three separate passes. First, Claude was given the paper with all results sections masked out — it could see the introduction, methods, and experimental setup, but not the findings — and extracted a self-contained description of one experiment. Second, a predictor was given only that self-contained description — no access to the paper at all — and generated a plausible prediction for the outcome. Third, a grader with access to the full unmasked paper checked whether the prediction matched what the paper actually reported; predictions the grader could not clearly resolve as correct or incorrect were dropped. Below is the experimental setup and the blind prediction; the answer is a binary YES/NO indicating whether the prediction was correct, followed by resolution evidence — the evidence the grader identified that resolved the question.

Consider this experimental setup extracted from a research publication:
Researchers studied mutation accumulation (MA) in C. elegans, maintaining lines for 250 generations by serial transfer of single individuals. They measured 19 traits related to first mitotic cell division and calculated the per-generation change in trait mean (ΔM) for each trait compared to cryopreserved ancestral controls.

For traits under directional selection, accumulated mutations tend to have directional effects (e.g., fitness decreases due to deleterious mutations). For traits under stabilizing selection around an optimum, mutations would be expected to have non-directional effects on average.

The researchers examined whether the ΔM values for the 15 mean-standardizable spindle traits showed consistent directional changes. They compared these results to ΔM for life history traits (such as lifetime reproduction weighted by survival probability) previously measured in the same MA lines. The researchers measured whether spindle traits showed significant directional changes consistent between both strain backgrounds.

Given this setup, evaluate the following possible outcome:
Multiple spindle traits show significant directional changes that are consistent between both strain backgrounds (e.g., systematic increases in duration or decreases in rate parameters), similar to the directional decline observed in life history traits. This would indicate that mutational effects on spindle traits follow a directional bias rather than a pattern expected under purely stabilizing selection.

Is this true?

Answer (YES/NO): NO